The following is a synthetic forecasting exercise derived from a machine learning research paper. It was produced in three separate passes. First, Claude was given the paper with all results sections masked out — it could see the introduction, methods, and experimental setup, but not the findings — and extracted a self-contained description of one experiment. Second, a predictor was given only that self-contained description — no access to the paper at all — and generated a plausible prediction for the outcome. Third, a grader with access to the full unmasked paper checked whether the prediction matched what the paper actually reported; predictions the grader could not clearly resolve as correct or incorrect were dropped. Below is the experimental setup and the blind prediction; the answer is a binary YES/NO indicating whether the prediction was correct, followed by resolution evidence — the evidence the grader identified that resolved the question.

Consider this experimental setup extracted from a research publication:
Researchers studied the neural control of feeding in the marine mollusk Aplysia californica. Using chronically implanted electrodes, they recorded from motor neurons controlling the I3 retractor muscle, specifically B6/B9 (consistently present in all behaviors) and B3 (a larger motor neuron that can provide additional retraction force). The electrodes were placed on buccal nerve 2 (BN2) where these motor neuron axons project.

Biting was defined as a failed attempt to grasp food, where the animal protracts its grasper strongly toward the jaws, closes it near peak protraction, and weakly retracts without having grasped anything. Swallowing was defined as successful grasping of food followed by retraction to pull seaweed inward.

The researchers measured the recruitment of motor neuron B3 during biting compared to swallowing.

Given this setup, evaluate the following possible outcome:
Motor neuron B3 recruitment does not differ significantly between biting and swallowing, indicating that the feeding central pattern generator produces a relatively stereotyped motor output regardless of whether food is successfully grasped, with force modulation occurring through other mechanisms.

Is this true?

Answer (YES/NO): NO